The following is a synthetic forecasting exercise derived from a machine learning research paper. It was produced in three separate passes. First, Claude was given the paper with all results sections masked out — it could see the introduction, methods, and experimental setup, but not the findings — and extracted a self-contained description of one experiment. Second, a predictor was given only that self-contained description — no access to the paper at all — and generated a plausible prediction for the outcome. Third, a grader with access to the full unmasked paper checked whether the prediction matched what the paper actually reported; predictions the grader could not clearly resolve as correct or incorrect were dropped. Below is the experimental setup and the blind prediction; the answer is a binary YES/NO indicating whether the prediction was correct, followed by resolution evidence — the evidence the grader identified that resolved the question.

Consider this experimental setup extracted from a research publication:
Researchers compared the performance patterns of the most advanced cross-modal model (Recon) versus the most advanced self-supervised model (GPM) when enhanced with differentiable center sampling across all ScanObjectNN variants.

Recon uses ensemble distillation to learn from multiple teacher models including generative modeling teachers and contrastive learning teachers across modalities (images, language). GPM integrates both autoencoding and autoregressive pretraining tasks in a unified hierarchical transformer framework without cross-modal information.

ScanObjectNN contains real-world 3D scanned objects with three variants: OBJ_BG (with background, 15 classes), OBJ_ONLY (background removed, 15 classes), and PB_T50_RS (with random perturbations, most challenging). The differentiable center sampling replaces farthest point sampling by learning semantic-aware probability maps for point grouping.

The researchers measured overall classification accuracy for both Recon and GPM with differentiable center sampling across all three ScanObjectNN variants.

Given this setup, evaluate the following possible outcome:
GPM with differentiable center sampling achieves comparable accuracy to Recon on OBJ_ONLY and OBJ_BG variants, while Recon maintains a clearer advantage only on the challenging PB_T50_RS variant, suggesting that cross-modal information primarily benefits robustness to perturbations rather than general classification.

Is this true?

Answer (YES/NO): NO